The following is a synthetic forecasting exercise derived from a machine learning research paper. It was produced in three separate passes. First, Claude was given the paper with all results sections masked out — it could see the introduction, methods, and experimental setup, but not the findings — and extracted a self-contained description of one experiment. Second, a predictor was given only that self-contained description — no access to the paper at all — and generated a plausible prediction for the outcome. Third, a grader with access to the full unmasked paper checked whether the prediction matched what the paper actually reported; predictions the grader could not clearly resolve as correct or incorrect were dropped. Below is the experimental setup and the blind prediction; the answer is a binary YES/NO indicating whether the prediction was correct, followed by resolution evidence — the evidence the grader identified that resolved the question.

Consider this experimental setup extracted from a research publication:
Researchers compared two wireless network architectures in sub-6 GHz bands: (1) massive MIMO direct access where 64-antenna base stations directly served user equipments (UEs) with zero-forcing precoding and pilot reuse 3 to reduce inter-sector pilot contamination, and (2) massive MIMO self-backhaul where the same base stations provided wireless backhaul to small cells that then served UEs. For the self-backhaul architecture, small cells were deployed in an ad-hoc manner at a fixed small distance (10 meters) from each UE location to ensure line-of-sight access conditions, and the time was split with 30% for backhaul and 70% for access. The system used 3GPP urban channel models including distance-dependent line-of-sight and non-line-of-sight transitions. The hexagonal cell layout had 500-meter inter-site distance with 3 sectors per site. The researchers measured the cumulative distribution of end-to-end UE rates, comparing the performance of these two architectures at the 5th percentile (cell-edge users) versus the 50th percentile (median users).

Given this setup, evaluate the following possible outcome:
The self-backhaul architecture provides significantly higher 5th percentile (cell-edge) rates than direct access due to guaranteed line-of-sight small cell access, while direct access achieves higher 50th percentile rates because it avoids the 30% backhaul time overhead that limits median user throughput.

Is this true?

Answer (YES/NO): YES